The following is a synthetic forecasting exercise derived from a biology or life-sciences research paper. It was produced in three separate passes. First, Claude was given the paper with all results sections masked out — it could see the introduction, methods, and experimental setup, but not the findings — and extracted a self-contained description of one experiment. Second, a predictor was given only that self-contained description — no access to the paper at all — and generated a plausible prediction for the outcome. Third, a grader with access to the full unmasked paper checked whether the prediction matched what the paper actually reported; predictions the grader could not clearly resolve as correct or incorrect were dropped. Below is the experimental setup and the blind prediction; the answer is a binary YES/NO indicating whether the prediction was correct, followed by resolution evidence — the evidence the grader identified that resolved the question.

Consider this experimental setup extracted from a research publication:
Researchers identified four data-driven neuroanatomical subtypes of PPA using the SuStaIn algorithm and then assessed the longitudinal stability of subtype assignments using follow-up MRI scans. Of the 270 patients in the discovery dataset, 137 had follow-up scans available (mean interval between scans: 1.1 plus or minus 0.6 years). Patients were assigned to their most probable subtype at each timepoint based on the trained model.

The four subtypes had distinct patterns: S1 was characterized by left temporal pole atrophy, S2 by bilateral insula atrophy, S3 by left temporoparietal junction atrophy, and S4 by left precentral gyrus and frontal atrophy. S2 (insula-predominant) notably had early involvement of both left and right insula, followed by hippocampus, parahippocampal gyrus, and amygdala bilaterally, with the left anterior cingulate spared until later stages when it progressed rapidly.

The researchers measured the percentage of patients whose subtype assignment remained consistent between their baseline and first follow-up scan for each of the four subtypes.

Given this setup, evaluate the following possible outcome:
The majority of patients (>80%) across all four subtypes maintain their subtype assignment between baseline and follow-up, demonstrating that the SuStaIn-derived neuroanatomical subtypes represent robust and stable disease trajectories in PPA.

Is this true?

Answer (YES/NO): NO